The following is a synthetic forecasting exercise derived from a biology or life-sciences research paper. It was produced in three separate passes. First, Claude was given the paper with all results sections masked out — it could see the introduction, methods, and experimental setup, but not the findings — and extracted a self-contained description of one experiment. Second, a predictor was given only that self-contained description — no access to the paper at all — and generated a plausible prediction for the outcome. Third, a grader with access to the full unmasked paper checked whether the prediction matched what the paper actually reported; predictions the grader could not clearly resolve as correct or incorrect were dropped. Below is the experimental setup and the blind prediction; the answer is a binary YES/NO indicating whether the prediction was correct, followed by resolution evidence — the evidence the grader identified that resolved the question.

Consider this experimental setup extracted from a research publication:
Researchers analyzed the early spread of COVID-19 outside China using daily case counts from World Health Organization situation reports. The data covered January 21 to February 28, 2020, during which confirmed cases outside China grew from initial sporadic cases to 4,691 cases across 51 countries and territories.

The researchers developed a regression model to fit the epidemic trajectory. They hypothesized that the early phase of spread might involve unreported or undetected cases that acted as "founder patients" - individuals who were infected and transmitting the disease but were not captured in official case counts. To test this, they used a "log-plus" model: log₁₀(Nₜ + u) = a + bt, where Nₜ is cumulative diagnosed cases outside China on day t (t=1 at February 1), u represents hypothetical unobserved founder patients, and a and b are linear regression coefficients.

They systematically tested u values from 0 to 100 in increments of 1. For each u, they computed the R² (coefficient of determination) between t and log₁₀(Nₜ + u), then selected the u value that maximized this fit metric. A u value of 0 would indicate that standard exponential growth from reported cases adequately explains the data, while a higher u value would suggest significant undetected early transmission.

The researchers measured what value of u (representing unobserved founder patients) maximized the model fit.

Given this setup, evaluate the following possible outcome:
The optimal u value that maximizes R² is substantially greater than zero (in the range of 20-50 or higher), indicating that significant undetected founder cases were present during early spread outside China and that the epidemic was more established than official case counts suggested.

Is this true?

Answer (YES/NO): YES